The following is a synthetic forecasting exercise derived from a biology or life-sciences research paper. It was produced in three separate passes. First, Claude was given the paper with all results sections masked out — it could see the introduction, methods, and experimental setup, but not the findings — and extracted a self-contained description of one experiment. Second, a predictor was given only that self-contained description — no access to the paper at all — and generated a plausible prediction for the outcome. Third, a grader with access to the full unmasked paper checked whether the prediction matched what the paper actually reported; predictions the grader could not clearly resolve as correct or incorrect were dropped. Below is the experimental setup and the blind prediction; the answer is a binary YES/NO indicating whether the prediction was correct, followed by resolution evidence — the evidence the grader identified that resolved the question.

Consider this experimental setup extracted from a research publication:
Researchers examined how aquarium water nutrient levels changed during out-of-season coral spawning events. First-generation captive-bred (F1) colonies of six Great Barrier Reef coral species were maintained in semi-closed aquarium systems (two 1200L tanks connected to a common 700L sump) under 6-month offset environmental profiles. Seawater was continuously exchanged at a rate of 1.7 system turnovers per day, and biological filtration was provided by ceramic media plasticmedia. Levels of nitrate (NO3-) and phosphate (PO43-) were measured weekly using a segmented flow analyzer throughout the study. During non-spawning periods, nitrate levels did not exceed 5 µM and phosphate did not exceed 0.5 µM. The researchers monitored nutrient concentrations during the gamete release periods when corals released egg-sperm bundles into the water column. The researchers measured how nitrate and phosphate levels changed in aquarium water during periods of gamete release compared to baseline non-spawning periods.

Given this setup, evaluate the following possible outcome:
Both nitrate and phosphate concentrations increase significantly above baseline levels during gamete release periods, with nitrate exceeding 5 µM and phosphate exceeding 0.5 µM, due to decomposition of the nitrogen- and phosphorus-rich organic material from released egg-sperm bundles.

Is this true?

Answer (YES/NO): YES